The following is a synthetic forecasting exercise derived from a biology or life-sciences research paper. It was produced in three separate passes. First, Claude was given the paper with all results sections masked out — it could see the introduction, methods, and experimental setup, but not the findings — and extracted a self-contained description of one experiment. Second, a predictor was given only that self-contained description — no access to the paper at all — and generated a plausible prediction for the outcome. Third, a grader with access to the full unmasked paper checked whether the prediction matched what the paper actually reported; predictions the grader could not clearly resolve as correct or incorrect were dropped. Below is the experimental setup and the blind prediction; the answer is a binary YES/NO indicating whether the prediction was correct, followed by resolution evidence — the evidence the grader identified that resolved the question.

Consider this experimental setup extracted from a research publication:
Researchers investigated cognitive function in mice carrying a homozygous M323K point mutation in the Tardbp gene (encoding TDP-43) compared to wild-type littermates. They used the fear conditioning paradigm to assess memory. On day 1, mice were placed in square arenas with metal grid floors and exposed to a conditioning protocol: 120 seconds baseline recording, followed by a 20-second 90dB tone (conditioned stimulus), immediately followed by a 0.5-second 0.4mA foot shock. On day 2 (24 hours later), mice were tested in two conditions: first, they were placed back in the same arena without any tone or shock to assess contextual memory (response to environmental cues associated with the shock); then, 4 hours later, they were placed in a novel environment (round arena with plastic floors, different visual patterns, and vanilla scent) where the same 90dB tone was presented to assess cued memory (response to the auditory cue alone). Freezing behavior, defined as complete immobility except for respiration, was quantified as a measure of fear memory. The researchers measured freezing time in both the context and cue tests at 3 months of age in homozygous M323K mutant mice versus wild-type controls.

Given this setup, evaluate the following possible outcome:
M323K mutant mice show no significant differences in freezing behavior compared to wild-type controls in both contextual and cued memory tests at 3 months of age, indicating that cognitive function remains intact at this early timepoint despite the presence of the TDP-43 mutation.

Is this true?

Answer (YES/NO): YES